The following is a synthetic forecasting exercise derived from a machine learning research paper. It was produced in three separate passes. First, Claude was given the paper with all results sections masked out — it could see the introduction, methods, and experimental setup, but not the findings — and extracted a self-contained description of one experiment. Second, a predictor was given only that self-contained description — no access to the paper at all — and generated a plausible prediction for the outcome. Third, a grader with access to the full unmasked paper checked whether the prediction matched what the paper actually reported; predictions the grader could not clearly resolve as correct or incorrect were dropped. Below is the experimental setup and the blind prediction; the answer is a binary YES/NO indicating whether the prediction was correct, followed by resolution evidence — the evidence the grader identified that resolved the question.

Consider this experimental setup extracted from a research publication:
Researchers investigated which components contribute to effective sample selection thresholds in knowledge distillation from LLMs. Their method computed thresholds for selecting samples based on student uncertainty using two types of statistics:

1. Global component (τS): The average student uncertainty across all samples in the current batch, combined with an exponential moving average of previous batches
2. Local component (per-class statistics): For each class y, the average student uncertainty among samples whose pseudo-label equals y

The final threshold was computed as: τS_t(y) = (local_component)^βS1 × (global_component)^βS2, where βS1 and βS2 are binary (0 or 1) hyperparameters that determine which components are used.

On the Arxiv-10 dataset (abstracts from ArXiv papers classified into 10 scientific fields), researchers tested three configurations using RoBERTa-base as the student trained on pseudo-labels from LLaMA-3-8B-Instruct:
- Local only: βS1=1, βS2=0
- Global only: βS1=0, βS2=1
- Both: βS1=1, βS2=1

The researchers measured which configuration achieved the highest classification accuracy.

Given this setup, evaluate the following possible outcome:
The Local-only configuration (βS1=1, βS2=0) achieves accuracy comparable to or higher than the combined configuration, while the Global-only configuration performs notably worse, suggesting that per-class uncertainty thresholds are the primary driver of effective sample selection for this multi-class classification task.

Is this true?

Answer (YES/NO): NO